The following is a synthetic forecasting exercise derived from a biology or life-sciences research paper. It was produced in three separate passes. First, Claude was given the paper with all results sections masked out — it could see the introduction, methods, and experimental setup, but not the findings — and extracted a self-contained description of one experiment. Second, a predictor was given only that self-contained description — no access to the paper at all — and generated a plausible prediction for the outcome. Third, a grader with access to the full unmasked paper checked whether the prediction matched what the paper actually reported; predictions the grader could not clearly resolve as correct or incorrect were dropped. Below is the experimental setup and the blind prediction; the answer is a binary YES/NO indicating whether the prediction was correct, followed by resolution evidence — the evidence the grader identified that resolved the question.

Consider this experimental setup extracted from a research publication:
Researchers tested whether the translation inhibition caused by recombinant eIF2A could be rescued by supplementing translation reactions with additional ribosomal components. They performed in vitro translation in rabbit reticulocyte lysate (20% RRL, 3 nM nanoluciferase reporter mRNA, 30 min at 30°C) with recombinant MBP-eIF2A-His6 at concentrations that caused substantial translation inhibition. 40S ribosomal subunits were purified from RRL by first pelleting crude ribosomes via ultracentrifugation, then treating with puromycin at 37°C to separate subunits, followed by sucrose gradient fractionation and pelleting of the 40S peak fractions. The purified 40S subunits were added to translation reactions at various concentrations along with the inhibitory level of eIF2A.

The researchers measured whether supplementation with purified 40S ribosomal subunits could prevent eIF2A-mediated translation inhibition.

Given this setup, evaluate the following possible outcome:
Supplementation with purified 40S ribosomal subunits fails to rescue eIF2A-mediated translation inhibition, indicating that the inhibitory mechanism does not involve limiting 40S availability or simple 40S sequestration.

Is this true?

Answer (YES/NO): NO